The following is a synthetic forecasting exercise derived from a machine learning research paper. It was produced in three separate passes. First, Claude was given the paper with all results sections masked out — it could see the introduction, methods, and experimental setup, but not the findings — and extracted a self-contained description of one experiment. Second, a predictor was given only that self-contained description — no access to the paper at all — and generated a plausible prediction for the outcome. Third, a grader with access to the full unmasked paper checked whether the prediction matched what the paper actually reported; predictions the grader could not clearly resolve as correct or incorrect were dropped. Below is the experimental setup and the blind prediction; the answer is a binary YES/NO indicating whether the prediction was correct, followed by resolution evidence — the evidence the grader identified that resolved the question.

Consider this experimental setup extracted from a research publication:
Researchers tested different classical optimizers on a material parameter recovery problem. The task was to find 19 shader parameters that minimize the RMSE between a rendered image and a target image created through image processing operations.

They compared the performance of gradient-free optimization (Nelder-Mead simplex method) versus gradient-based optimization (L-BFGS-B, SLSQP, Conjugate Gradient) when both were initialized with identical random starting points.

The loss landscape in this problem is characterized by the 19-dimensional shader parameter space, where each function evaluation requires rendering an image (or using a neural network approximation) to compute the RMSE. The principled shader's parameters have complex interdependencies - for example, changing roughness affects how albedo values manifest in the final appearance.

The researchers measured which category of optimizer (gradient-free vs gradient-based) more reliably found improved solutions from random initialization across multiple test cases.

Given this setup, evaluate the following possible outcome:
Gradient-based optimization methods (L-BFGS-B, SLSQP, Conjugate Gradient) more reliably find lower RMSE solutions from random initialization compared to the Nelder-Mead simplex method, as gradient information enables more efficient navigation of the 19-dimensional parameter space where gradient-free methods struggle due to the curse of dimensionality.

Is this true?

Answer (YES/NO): NO